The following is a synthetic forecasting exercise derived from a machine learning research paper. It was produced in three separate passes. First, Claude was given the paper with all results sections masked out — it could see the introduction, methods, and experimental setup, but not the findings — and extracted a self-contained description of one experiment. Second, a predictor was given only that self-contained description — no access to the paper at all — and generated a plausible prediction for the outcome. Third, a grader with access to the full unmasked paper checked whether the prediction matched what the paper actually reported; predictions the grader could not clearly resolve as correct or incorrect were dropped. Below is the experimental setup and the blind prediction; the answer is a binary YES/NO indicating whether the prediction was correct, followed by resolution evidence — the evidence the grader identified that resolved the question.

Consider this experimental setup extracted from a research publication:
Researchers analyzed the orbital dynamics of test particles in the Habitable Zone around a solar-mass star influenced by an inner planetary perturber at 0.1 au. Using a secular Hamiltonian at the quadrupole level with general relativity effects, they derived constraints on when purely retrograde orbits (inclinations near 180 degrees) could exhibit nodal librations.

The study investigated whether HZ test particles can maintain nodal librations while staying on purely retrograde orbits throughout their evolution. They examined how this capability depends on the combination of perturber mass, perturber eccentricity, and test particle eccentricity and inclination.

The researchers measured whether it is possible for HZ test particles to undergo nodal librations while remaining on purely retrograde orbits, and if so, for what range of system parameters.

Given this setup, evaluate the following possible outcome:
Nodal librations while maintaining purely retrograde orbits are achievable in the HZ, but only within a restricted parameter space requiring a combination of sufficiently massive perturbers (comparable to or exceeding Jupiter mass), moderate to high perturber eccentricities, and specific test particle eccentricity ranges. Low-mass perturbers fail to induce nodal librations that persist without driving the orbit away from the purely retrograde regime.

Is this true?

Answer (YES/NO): NO